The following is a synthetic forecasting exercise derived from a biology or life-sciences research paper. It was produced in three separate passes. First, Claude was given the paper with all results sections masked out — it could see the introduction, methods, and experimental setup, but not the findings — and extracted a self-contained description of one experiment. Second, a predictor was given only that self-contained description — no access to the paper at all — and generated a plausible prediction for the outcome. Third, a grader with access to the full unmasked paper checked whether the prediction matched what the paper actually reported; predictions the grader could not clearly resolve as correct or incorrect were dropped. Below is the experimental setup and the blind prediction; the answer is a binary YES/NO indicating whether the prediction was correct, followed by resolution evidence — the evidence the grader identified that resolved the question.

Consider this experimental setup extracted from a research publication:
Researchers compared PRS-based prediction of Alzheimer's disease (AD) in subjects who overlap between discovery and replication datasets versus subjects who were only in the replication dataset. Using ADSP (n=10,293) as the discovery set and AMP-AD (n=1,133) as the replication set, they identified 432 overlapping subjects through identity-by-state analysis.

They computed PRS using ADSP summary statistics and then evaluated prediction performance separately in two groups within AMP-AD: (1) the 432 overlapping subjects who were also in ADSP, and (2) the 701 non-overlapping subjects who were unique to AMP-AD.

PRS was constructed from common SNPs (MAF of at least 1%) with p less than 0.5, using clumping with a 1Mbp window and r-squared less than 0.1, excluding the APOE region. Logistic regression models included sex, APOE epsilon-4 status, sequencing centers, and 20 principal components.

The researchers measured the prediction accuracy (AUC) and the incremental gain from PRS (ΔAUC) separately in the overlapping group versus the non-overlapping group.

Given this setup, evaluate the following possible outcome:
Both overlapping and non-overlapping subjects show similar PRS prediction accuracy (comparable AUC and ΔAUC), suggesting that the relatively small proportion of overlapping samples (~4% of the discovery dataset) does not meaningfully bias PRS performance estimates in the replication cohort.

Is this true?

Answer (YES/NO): NO